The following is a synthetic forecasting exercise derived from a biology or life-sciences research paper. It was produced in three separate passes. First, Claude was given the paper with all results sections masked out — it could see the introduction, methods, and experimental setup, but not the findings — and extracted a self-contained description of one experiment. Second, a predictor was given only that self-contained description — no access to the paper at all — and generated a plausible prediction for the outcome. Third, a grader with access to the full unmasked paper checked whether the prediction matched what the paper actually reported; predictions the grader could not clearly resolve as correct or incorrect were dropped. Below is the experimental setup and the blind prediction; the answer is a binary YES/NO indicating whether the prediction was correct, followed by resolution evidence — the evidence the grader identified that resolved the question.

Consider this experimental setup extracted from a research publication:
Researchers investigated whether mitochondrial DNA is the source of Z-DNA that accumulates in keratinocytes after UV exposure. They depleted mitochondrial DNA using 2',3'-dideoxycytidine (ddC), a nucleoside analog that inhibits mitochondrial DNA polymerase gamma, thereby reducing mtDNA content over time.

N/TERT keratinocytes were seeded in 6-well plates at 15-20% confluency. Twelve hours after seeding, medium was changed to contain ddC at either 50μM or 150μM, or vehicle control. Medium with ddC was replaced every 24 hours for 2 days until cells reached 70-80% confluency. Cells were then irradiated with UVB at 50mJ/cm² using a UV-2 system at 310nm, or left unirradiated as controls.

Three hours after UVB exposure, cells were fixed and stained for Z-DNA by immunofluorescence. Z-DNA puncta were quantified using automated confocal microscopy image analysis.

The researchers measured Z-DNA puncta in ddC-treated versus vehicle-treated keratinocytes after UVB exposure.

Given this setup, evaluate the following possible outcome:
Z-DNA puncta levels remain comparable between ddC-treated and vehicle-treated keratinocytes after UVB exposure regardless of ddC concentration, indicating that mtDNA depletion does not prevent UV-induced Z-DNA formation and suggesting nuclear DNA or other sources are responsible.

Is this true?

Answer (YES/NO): NO